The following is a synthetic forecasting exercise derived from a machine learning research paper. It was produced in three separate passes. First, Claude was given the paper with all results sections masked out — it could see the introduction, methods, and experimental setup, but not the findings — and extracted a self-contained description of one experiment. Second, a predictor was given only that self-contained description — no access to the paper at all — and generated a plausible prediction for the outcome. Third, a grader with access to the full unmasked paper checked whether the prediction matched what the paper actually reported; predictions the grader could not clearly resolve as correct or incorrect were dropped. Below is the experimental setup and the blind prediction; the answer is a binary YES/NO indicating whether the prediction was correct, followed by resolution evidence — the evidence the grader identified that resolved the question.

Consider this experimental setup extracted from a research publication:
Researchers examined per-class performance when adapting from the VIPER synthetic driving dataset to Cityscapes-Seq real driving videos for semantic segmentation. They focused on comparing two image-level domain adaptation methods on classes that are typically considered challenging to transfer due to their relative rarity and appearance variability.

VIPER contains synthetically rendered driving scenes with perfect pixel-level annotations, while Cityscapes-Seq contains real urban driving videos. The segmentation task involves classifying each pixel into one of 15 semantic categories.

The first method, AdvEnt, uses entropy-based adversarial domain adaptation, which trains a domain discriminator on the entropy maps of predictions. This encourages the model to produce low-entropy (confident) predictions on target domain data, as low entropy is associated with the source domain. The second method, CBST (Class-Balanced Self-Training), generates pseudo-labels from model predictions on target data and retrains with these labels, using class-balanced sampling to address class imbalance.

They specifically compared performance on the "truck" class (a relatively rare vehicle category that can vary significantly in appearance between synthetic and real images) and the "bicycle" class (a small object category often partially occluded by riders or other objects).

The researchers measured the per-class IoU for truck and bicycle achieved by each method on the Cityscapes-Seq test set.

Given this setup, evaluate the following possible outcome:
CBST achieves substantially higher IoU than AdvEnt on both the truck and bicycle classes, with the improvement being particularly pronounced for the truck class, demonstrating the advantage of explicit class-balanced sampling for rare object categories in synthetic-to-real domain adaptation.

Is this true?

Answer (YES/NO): NO